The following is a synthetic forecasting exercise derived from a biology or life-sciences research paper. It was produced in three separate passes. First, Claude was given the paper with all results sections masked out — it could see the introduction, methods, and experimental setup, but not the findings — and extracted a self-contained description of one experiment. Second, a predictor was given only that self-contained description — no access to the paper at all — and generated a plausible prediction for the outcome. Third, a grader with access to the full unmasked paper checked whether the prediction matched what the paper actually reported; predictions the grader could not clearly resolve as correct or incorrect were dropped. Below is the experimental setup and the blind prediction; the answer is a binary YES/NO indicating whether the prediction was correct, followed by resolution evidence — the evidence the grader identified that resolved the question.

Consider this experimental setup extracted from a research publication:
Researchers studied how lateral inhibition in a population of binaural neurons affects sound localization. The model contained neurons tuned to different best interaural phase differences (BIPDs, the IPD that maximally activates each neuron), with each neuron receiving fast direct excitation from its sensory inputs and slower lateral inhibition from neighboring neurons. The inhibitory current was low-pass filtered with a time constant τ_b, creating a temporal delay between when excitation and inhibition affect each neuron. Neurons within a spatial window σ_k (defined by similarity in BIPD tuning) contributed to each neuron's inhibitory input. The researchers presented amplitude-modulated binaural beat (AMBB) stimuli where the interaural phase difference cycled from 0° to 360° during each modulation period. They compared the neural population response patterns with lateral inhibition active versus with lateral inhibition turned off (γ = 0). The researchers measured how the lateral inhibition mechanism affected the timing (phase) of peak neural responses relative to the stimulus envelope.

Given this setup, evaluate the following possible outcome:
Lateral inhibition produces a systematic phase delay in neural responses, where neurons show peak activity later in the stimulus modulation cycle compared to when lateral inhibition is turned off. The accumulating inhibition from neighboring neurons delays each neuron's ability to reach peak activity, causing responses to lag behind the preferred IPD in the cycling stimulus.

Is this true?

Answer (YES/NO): NO